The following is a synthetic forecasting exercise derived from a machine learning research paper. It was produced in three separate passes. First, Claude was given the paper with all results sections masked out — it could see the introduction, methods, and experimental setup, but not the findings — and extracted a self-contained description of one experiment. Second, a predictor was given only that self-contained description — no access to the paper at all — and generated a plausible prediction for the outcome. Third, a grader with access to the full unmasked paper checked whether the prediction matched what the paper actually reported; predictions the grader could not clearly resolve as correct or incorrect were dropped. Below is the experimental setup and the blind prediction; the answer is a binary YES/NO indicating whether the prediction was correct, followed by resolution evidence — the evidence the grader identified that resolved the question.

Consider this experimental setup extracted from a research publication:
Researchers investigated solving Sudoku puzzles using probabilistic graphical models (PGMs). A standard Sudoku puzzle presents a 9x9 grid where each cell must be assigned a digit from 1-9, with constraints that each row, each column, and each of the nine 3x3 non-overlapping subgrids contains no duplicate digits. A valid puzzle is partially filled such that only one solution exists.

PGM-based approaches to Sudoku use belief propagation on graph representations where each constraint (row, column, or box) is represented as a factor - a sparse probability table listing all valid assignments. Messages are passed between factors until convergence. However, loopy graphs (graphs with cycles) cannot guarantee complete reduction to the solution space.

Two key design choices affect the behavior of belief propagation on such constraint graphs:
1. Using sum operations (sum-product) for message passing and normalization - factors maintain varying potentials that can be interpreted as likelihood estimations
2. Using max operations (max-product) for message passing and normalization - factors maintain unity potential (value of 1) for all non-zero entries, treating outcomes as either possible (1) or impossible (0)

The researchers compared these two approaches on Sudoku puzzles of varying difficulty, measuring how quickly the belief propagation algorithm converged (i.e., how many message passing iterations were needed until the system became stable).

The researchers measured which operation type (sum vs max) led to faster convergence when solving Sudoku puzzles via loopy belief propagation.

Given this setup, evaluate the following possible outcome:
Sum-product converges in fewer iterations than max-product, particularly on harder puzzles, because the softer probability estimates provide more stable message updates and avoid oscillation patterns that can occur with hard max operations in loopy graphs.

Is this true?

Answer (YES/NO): NO